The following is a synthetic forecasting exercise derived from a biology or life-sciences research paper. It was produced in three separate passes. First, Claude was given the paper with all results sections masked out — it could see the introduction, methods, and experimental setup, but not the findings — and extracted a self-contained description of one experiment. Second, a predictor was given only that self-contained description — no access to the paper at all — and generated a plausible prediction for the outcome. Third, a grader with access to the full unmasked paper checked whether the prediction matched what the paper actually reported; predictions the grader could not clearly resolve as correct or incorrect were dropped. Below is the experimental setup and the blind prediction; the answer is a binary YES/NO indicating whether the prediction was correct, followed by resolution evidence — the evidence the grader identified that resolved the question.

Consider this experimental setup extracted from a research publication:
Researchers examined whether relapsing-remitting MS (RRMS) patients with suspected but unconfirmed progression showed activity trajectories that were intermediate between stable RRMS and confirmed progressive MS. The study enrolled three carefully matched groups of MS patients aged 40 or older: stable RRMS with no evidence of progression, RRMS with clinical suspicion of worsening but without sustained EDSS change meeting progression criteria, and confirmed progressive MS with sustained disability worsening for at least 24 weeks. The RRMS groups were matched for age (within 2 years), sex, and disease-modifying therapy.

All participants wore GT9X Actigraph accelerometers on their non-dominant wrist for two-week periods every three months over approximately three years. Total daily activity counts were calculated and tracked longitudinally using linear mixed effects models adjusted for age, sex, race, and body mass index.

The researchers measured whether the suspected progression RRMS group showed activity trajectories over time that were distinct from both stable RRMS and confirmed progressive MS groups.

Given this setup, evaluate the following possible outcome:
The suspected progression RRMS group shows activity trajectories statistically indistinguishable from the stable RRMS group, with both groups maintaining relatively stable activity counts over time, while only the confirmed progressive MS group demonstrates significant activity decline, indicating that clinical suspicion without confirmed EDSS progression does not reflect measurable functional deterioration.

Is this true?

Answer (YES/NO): NO